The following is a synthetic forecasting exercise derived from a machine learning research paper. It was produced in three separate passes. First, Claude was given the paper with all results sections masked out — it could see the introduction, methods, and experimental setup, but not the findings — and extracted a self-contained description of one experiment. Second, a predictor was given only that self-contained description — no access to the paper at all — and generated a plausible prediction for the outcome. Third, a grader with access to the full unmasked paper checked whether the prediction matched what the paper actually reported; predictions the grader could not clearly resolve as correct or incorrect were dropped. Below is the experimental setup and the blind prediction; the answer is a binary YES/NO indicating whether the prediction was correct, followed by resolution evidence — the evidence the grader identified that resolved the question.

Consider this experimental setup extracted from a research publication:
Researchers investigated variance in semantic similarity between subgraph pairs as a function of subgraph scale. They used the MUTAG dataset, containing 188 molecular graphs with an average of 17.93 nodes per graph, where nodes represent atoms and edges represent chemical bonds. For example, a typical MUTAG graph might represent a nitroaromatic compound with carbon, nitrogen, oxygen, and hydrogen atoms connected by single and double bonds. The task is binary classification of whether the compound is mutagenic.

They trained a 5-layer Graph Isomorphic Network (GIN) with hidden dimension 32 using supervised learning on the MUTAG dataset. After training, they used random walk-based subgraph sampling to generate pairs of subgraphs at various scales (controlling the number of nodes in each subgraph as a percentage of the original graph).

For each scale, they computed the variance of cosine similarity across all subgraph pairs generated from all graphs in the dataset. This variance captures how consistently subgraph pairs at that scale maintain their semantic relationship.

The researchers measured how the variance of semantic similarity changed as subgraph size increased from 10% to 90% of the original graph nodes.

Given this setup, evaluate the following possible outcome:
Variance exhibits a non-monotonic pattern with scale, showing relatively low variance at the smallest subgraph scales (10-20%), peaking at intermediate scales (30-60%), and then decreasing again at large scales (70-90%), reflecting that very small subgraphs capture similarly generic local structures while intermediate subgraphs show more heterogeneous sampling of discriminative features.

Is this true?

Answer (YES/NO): NO